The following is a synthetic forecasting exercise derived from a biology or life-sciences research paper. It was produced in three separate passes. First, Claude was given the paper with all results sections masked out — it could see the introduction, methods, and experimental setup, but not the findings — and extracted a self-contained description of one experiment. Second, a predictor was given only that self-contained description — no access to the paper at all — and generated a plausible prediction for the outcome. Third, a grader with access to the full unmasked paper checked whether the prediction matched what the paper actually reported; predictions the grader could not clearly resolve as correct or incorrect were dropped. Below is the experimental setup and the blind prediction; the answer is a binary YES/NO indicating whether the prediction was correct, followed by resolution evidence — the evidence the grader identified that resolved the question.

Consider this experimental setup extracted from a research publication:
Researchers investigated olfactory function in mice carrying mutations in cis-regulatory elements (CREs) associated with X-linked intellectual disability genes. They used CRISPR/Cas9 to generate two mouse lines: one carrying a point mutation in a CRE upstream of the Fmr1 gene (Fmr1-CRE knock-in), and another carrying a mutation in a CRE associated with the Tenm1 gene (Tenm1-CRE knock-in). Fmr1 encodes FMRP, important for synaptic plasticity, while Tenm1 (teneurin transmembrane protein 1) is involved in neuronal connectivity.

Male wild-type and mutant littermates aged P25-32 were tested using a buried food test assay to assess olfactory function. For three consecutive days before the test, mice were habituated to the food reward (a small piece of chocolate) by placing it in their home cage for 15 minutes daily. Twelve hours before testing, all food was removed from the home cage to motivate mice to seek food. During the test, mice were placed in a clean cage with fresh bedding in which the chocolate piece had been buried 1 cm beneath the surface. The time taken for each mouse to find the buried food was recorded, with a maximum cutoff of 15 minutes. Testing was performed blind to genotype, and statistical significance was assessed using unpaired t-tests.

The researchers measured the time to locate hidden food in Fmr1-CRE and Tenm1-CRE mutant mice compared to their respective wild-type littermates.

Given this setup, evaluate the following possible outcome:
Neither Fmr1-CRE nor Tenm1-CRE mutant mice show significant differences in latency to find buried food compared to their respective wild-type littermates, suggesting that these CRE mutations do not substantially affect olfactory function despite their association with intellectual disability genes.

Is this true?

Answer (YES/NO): NO